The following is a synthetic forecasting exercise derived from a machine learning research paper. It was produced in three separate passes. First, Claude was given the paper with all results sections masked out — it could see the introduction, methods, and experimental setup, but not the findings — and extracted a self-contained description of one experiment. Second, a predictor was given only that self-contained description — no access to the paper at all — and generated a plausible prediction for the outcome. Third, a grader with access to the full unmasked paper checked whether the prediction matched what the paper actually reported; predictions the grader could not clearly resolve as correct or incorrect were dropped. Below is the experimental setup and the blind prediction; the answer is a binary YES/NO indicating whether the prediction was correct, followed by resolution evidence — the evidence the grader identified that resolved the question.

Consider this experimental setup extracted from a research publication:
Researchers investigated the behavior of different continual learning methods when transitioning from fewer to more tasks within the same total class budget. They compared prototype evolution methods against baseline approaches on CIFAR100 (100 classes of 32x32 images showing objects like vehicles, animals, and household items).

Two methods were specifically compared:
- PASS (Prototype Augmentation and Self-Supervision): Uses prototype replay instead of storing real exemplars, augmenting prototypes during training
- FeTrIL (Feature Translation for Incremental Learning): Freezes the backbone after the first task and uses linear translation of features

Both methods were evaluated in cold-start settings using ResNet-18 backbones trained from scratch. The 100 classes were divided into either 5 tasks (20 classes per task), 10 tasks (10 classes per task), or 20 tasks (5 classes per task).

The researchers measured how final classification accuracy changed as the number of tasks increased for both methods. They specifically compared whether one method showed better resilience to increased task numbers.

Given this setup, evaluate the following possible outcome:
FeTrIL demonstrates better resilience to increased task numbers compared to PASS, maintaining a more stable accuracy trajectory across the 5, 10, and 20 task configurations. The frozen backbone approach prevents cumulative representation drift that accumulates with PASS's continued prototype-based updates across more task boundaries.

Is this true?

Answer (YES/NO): YES